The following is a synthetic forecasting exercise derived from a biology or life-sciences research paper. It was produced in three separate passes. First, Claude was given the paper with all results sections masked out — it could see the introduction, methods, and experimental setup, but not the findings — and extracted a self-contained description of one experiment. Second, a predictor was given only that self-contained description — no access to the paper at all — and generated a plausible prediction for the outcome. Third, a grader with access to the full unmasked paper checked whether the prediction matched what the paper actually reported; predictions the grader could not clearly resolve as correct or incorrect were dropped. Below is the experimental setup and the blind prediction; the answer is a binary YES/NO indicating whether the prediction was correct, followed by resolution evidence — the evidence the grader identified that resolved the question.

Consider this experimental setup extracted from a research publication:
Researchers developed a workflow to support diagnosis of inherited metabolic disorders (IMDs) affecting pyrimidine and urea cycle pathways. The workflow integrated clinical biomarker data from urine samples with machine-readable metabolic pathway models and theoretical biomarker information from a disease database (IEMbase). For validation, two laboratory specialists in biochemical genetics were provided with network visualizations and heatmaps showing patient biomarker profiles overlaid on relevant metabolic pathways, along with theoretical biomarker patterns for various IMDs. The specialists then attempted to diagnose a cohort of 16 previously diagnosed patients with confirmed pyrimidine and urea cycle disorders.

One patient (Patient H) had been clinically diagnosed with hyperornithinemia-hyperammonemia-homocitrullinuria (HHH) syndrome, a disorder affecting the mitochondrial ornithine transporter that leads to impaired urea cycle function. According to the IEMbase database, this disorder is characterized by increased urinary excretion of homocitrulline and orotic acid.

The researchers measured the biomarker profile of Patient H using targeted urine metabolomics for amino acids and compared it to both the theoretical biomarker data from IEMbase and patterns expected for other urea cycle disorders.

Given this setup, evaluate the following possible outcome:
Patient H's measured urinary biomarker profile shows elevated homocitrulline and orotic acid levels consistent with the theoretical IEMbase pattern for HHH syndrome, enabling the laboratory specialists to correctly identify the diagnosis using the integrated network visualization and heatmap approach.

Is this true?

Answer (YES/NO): NO